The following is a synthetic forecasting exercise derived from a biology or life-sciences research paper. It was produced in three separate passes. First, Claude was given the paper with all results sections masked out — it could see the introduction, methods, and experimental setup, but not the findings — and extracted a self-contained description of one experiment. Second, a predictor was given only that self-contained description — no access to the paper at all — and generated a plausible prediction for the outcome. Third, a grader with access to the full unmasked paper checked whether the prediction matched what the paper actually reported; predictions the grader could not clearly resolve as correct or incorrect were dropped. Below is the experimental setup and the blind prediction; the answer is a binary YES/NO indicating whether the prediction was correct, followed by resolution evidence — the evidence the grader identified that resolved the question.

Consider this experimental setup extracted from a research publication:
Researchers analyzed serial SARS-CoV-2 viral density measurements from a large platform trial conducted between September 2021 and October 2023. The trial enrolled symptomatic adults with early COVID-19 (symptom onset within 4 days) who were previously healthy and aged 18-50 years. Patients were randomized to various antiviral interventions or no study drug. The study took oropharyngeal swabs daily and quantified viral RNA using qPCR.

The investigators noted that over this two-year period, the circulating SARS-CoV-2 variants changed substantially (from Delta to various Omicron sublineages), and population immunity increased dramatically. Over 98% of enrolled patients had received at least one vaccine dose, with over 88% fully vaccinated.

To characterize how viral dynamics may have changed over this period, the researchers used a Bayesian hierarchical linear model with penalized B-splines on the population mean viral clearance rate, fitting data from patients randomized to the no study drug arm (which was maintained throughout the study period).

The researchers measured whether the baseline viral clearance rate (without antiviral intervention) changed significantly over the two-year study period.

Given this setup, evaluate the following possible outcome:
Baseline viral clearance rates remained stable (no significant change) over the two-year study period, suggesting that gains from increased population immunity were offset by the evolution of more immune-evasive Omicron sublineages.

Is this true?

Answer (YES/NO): NO